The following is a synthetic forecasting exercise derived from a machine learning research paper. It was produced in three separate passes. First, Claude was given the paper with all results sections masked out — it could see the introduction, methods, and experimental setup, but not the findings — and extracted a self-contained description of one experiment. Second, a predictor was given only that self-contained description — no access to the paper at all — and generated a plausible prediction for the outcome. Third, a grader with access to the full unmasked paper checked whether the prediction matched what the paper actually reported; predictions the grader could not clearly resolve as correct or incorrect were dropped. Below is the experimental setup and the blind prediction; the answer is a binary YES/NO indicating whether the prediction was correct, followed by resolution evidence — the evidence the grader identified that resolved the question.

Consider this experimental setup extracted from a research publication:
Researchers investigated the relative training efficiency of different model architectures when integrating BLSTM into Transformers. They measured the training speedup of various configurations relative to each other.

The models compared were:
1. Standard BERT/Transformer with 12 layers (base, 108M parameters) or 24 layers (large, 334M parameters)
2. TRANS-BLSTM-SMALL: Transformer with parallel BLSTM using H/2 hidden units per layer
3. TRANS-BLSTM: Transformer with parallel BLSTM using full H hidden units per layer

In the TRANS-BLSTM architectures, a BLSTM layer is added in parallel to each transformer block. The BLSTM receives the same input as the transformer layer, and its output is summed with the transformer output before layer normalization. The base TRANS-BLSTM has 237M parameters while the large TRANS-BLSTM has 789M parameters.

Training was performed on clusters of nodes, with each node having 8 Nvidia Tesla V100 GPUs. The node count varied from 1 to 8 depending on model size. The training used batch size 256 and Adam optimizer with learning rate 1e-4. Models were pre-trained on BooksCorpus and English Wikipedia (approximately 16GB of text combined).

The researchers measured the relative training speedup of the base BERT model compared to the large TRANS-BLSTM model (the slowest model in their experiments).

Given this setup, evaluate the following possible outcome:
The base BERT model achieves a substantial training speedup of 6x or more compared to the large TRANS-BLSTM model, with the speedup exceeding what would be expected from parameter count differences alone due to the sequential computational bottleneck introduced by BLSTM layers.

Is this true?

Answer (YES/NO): NO